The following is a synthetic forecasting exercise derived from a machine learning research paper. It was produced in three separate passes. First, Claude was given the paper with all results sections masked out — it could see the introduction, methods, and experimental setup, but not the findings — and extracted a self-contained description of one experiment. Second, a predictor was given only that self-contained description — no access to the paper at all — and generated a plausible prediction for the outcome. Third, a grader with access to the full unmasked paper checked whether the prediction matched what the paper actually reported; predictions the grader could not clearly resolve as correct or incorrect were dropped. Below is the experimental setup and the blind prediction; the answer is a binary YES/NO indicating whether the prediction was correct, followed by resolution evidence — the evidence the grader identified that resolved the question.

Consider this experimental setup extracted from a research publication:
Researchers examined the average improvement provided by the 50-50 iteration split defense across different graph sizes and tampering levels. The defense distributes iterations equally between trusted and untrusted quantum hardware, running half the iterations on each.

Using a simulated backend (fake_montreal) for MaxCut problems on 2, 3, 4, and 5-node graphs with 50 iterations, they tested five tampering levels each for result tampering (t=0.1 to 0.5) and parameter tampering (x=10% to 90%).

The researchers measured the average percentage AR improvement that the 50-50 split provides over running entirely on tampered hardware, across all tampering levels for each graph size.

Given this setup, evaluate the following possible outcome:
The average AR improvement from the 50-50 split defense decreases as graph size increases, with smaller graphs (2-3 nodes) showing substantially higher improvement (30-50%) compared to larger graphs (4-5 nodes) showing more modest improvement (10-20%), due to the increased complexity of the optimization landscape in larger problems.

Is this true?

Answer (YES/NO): NO